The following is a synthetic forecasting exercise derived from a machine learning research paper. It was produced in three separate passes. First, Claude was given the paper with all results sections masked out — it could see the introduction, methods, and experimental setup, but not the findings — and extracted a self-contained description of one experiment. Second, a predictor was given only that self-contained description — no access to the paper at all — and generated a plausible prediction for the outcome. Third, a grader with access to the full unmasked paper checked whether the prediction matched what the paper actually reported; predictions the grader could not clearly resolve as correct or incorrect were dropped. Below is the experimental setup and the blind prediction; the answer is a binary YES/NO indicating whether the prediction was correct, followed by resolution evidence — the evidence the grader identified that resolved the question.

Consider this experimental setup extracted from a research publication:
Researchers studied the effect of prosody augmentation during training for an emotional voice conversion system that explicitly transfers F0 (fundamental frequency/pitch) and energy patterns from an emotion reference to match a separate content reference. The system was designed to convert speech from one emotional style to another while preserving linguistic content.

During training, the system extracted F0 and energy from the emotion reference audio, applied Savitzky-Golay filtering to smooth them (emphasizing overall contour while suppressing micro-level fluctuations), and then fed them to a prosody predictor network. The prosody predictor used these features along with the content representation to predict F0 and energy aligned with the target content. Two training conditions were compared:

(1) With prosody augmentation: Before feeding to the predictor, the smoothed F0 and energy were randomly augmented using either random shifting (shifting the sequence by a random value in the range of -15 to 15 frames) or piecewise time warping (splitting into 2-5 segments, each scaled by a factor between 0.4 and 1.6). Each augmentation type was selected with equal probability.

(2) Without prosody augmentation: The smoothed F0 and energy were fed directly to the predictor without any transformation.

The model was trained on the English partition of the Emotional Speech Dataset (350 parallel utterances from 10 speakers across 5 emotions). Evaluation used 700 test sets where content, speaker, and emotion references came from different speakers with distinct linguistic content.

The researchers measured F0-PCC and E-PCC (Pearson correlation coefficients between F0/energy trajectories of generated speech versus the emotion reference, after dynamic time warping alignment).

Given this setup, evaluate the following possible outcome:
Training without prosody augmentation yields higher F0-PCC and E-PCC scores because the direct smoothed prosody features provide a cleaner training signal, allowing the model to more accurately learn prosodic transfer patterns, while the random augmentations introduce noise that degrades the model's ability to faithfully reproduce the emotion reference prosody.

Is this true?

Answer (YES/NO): YES